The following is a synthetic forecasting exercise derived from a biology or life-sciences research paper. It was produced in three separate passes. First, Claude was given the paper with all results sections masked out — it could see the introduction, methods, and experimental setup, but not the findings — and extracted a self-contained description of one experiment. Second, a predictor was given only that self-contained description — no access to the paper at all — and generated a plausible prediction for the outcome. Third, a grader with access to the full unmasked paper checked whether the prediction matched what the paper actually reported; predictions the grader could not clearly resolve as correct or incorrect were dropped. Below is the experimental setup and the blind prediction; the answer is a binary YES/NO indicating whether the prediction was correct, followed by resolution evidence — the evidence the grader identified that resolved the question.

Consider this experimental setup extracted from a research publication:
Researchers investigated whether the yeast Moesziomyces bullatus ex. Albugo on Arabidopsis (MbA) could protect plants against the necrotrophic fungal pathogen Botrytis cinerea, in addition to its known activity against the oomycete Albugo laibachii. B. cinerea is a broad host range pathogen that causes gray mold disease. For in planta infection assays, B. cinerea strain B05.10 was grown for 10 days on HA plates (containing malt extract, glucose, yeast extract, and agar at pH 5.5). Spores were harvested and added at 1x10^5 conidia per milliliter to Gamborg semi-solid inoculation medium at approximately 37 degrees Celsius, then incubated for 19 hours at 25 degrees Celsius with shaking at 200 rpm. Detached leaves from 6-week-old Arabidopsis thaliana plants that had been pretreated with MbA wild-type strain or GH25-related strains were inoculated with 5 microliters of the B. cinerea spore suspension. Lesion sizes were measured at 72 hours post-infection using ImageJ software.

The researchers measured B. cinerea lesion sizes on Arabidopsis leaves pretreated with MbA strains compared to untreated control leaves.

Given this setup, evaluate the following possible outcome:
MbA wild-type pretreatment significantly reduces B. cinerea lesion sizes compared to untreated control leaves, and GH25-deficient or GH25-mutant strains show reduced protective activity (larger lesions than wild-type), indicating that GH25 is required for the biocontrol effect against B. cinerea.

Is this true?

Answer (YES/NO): NO